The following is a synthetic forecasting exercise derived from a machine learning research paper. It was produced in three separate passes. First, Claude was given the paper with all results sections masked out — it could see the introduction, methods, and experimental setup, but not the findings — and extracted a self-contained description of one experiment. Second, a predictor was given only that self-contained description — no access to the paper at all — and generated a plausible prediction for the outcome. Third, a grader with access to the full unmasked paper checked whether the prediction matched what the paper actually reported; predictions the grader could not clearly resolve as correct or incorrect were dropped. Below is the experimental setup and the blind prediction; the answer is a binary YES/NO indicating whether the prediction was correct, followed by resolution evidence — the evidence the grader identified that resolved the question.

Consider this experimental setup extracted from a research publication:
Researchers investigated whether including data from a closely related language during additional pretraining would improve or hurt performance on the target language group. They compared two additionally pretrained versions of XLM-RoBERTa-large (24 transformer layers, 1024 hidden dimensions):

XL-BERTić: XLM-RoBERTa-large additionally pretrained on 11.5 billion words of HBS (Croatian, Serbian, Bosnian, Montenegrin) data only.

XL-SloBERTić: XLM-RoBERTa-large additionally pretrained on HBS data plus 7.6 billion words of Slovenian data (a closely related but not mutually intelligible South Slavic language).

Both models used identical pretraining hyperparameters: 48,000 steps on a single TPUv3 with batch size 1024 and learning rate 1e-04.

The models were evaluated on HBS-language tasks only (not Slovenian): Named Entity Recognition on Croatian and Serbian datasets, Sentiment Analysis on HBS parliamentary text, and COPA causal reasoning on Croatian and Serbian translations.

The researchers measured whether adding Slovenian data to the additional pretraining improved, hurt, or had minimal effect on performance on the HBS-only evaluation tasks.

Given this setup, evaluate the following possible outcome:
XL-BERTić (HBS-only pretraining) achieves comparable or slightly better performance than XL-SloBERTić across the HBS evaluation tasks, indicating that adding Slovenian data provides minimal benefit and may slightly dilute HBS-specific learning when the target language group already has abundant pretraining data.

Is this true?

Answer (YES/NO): NO